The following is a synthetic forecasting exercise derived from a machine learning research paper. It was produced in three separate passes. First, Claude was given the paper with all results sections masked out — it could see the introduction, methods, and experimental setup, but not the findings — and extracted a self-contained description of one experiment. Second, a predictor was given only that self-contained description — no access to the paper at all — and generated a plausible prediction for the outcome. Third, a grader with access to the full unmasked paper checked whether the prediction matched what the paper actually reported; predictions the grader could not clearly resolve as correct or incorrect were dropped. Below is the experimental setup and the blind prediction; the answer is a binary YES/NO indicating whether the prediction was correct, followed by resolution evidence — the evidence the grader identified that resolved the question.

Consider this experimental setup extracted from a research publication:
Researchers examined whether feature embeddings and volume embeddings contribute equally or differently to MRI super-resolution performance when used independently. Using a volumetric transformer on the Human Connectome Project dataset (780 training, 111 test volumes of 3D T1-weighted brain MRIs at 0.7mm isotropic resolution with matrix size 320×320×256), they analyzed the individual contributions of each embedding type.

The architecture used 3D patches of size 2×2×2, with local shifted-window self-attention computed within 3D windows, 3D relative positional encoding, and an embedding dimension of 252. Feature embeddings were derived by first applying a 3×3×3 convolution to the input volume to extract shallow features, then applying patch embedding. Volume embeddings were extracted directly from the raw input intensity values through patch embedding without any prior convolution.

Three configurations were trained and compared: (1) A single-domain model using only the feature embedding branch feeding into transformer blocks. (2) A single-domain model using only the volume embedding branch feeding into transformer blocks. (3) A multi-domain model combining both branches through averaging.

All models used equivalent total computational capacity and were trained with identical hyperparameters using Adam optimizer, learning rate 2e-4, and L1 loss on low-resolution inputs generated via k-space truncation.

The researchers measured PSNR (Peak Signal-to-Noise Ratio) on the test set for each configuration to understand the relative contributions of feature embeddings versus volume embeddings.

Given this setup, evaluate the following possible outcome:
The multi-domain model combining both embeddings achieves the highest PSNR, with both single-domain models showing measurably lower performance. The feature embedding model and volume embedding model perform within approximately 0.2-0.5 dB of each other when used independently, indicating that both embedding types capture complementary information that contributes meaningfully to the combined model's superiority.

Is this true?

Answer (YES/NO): NO